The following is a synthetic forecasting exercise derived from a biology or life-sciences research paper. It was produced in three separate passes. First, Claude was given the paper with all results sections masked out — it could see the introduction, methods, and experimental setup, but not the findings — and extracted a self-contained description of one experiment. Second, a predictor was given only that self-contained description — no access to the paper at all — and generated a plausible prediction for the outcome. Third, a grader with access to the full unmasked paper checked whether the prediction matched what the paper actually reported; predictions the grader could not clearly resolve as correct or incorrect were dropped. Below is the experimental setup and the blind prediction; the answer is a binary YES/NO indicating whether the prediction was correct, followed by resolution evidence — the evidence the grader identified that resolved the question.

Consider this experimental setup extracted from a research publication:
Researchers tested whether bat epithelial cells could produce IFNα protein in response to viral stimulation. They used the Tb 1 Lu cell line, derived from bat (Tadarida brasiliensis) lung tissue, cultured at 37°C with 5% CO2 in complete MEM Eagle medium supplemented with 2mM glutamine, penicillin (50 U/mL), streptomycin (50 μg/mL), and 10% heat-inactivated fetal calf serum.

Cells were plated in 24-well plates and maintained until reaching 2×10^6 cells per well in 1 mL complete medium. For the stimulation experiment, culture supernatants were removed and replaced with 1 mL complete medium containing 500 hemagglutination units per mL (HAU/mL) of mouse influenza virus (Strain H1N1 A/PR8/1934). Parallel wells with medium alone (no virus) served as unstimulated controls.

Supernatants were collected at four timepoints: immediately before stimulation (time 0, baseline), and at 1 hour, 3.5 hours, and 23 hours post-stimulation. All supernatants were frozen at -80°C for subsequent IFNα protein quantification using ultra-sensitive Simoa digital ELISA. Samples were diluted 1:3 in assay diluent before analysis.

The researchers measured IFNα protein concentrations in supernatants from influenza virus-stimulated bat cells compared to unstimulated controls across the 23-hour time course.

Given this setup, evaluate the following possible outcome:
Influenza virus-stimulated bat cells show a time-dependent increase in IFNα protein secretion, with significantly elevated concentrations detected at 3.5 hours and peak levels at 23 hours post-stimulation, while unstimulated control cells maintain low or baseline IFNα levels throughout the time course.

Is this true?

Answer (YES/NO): NO